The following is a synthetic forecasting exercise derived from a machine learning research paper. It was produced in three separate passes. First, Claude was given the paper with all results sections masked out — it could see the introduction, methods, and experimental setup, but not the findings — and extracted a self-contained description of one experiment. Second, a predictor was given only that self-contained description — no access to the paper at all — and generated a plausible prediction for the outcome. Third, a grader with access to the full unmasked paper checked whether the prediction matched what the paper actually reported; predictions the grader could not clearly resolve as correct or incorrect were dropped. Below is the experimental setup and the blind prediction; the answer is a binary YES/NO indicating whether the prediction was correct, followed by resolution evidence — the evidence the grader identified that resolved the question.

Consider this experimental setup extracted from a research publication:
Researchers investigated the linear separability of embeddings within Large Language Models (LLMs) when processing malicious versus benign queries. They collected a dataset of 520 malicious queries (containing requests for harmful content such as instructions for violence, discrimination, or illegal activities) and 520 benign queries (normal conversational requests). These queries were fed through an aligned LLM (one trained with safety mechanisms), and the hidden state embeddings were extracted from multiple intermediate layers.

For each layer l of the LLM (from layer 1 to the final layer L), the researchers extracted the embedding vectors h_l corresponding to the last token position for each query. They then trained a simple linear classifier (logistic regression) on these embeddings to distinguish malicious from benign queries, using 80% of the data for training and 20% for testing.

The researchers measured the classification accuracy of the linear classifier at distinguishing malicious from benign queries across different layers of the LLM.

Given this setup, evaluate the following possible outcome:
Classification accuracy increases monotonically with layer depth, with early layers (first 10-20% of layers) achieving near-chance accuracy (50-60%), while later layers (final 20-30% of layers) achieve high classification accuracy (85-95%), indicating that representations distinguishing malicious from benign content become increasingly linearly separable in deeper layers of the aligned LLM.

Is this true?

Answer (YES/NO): NO